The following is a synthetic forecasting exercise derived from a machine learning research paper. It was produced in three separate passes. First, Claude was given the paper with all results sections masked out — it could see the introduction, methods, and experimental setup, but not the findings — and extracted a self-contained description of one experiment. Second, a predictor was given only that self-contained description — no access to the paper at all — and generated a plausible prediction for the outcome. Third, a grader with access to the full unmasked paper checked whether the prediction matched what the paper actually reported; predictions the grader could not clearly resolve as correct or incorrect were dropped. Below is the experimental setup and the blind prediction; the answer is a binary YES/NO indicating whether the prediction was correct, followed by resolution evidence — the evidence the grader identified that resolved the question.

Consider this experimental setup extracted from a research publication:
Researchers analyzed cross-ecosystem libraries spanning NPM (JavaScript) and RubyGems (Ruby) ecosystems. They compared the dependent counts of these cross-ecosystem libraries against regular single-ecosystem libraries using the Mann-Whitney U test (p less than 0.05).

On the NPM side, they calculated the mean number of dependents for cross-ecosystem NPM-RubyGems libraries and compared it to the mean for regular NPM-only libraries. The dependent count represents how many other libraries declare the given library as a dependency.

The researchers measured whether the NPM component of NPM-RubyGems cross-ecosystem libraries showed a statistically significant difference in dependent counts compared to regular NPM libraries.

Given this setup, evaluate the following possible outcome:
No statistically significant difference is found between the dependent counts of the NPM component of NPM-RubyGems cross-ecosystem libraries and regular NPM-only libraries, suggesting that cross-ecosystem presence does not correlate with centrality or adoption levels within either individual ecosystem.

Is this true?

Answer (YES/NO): YES